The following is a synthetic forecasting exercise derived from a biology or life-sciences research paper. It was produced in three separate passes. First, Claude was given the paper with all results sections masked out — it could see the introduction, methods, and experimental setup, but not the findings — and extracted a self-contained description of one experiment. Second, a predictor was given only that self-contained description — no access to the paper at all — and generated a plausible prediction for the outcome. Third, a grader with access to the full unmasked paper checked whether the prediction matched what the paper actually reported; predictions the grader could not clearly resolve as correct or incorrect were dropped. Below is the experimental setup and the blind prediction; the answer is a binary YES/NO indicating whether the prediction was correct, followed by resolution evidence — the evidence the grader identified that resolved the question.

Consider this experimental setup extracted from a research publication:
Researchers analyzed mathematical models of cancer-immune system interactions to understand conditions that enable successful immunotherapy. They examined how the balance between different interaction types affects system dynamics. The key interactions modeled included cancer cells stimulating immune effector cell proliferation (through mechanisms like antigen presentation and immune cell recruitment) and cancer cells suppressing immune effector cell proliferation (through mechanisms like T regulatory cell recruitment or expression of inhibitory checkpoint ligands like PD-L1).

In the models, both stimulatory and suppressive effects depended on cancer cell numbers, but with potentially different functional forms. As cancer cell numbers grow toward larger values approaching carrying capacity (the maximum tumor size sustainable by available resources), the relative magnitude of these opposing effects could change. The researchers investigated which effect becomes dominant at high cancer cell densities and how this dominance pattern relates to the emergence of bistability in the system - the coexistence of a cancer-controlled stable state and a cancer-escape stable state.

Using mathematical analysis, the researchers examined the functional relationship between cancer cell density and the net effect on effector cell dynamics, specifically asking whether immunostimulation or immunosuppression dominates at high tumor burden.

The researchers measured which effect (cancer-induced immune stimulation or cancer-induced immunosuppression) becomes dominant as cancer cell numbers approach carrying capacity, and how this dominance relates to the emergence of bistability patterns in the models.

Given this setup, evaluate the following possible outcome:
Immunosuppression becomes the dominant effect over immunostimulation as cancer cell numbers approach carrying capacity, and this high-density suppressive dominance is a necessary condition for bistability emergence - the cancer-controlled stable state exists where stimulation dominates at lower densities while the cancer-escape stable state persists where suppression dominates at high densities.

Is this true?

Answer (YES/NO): NO